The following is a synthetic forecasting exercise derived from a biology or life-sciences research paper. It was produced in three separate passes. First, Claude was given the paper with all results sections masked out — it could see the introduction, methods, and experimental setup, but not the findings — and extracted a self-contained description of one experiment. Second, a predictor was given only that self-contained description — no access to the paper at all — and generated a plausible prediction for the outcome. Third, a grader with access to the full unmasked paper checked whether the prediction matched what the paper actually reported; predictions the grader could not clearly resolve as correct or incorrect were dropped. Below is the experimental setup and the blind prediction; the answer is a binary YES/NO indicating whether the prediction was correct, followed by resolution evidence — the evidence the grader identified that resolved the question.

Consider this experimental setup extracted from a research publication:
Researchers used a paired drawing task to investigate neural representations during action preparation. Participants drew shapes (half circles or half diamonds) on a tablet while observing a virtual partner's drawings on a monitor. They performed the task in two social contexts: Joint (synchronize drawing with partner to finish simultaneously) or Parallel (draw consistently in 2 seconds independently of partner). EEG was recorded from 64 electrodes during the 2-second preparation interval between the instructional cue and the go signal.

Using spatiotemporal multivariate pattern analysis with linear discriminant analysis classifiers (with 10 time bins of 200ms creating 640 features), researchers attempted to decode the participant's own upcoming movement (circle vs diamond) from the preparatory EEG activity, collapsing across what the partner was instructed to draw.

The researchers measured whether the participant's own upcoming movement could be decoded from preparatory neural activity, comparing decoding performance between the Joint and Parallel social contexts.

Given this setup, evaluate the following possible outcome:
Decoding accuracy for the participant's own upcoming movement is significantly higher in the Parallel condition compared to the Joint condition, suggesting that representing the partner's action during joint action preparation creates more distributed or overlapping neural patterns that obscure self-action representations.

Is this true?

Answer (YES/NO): NO